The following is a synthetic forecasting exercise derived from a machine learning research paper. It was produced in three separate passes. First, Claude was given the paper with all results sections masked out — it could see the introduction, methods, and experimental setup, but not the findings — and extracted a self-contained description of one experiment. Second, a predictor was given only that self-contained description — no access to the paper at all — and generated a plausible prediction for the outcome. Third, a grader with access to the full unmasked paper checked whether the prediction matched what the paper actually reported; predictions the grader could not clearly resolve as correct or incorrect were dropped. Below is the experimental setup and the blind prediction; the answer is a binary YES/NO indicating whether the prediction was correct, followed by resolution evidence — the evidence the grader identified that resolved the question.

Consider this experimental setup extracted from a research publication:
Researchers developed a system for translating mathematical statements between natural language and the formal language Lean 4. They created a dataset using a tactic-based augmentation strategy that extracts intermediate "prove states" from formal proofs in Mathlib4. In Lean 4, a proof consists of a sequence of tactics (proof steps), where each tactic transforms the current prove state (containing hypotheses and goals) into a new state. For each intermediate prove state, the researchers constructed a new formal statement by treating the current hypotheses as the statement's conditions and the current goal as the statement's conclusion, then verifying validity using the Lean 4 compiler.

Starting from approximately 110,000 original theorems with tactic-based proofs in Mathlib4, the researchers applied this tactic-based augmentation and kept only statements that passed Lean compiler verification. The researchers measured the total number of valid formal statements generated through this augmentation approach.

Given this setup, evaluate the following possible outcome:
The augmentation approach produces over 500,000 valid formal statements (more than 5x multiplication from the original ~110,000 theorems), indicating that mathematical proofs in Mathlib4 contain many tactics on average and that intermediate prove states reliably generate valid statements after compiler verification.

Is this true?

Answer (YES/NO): YES